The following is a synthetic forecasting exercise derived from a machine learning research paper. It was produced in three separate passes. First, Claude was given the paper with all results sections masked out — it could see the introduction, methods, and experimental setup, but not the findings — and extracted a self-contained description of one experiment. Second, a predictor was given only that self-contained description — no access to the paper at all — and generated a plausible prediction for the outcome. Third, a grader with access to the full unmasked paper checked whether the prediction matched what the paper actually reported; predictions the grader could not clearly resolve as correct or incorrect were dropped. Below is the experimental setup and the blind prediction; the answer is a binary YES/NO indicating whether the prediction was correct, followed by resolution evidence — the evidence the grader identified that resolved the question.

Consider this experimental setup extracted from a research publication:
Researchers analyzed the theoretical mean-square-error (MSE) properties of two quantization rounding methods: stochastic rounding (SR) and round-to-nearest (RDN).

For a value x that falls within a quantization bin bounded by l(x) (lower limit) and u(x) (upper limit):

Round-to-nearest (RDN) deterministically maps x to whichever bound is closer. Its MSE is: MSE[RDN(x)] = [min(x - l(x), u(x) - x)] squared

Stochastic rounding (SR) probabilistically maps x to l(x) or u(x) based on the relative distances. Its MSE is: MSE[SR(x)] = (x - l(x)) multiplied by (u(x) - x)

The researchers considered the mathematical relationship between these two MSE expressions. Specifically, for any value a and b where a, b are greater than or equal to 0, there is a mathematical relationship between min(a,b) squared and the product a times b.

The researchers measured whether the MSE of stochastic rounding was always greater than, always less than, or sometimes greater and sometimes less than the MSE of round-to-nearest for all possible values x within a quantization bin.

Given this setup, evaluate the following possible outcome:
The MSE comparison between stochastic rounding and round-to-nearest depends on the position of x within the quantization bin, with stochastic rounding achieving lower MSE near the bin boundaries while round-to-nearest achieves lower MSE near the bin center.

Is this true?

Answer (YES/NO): NO